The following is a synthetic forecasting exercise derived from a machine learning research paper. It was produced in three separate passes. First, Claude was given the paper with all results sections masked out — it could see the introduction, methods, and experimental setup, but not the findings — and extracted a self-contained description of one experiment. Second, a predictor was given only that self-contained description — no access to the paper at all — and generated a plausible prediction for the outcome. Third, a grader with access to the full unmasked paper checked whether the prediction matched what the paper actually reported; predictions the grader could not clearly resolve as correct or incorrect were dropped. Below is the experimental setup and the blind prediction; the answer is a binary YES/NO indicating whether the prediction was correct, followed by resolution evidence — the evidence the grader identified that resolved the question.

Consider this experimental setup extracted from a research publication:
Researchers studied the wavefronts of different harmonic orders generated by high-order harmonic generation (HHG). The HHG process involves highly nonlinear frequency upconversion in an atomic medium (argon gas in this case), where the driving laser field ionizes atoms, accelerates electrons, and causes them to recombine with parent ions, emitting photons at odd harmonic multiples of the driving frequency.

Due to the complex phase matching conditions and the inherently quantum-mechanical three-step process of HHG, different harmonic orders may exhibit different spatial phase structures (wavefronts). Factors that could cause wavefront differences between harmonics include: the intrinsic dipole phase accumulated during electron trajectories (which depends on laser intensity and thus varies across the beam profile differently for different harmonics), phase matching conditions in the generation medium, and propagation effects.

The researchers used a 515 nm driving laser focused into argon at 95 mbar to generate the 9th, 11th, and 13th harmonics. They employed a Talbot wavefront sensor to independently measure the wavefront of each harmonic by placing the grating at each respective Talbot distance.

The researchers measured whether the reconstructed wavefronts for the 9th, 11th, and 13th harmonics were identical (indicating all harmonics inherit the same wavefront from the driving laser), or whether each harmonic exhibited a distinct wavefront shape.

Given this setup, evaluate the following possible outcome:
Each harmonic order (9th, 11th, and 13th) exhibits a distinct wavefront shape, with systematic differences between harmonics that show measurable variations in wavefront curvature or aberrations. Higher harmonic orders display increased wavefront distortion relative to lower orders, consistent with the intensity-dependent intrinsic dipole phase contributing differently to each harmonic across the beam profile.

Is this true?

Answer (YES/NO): NO